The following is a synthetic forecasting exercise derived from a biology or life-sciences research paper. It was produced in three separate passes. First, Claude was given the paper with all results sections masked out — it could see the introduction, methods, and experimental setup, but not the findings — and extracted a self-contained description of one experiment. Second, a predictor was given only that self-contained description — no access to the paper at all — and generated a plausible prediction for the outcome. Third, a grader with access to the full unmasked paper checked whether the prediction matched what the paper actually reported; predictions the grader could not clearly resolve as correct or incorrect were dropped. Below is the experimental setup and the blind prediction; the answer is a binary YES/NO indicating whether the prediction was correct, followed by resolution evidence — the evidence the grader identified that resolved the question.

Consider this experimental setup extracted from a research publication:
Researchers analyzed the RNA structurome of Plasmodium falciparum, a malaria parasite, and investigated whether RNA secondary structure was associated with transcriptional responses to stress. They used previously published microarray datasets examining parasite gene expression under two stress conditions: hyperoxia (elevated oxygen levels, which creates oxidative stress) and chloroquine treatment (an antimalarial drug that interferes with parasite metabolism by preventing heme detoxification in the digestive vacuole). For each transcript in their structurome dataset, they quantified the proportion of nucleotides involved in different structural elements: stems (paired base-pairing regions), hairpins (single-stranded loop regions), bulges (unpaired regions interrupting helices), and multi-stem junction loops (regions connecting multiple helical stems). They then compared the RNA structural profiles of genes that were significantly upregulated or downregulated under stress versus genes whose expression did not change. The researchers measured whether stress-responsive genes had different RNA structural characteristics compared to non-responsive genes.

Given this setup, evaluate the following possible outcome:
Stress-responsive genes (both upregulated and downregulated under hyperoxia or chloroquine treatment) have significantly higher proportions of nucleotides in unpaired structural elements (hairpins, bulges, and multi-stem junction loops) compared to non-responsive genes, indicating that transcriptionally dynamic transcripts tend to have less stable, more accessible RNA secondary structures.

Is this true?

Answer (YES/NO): NO